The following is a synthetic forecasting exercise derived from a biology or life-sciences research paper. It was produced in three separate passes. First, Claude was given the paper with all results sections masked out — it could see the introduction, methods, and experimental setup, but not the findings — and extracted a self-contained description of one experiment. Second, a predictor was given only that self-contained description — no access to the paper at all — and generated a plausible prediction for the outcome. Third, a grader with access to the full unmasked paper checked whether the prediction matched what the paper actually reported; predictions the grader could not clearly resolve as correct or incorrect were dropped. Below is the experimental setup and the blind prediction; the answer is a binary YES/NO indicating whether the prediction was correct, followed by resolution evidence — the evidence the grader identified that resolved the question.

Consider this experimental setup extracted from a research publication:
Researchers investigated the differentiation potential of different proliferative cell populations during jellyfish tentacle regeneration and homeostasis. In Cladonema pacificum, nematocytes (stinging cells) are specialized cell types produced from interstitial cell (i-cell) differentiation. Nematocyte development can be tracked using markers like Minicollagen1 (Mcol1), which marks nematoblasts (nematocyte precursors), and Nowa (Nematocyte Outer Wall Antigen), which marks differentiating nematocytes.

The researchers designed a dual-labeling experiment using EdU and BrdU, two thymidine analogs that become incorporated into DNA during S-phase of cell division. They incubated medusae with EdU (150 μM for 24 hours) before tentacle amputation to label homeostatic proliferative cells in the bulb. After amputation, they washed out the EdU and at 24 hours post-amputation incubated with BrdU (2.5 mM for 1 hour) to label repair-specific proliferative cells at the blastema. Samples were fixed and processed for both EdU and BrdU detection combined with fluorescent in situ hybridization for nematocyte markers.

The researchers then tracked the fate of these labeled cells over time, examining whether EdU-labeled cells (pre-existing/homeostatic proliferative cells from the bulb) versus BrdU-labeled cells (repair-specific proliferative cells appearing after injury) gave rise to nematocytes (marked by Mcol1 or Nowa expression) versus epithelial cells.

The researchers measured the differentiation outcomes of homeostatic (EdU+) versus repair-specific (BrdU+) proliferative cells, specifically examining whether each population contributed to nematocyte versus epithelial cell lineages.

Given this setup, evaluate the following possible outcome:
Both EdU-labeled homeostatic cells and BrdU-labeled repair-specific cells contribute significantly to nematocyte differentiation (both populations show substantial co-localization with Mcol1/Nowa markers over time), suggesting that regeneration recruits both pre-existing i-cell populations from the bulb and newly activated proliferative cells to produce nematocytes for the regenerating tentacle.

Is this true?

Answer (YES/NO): NO